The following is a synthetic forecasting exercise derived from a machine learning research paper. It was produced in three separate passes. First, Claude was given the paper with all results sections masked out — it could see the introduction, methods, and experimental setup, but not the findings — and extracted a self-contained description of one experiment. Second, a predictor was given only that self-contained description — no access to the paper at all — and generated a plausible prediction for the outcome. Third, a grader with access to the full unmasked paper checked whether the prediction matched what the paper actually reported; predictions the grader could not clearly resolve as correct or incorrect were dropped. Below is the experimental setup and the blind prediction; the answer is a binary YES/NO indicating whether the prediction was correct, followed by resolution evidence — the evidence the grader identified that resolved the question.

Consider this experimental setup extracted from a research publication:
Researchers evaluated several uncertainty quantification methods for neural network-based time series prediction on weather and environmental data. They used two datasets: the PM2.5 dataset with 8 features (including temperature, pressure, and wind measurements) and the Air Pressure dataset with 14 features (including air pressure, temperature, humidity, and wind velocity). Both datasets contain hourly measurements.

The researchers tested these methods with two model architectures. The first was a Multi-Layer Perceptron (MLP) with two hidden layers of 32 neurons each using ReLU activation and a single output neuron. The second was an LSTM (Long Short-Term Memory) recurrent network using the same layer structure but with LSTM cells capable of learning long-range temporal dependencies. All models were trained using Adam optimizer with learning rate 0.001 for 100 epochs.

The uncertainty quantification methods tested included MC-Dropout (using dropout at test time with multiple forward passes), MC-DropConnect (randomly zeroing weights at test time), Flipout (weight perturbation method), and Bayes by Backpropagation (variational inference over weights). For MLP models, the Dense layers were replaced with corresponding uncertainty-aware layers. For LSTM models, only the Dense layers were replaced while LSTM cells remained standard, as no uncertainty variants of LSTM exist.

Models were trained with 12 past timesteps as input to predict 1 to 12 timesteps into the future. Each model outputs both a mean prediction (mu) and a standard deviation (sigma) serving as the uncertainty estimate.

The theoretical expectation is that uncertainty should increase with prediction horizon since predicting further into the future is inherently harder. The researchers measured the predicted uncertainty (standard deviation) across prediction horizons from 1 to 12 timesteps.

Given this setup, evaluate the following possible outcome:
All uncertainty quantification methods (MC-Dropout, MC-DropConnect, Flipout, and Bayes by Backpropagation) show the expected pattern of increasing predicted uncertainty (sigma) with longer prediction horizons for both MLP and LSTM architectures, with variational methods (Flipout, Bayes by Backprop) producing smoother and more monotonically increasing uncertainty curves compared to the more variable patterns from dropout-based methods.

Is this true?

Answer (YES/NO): NO